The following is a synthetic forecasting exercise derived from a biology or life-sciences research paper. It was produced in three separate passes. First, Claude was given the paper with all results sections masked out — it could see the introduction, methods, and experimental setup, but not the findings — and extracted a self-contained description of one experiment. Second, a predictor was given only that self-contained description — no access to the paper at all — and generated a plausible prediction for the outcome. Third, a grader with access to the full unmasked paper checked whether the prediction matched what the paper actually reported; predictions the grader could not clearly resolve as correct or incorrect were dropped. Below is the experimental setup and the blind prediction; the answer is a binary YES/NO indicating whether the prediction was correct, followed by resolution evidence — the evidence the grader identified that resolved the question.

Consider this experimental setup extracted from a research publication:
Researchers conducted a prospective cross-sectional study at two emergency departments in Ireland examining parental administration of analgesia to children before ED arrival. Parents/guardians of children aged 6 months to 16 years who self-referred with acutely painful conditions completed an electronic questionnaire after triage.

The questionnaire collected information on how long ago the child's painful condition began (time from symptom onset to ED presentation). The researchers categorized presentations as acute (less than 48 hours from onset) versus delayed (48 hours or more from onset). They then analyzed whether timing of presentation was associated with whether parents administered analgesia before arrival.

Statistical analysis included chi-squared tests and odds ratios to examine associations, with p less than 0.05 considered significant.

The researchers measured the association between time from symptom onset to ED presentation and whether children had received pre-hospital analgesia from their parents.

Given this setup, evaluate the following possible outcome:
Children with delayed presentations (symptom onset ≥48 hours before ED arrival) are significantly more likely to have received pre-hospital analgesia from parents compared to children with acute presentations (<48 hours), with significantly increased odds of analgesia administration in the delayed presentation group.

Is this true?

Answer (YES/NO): NO